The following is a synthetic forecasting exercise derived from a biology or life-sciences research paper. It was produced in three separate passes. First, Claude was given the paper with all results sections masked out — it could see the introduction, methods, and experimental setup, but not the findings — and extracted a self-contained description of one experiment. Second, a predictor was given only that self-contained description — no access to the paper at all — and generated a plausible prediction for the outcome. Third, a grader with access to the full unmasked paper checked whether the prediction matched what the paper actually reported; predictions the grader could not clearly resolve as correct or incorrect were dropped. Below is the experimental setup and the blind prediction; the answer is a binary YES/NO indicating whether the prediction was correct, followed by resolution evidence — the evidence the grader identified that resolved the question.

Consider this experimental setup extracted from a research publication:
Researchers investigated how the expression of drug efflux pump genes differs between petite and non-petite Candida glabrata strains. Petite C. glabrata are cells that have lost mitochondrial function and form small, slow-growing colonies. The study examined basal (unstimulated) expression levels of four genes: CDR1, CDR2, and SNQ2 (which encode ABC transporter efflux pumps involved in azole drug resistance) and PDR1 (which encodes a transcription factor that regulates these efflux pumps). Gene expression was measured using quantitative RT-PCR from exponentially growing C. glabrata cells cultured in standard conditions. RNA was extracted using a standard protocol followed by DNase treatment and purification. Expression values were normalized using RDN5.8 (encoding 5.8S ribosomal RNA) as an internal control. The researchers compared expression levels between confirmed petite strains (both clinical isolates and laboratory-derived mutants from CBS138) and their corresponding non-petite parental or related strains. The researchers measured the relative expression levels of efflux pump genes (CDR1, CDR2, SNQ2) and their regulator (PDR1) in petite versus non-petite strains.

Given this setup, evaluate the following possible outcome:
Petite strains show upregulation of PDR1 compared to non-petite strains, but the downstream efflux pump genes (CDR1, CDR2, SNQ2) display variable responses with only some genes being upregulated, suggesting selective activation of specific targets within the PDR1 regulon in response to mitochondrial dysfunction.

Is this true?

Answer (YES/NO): NO